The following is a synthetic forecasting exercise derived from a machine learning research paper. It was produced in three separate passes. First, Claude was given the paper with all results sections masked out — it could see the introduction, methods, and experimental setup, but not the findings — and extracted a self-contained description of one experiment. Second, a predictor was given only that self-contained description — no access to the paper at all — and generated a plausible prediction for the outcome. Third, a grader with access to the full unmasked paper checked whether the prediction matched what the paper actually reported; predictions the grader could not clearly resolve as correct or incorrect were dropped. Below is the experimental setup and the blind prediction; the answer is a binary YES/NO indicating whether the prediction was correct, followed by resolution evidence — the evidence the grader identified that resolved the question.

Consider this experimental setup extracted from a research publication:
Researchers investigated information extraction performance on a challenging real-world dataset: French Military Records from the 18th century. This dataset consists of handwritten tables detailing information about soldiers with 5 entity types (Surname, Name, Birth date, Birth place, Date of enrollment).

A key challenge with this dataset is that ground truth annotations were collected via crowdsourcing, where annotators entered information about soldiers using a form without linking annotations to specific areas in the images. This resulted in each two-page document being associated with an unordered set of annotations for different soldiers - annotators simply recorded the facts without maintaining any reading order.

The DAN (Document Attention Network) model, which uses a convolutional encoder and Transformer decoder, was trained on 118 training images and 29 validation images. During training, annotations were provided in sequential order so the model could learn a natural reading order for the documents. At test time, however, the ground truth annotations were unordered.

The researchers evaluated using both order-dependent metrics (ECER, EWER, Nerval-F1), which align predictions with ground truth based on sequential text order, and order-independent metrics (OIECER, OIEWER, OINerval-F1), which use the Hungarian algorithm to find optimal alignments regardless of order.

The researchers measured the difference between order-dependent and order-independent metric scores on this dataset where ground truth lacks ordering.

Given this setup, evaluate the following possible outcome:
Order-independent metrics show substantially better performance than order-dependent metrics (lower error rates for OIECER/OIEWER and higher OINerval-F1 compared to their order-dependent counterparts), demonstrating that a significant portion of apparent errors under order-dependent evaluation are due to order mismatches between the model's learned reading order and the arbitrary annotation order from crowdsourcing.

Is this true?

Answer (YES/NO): YES